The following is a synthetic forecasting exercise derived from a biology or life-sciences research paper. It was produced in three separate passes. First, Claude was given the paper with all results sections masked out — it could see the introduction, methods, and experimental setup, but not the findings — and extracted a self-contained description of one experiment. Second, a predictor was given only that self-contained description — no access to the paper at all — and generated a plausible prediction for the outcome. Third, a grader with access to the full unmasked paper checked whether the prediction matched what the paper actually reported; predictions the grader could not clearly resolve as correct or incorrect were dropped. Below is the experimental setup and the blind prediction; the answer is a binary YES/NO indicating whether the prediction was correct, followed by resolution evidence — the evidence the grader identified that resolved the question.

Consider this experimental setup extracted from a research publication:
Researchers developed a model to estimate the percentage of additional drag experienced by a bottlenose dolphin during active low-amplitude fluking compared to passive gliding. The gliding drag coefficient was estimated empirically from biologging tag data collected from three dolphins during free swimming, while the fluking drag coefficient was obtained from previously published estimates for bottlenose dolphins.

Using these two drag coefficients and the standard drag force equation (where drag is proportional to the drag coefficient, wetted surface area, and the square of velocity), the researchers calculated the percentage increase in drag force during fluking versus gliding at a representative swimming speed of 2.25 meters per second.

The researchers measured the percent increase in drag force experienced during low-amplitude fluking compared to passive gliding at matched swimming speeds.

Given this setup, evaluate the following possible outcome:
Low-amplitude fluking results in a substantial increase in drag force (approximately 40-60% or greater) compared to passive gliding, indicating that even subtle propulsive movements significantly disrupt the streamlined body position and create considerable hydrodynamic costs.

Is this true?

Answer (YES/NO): YES